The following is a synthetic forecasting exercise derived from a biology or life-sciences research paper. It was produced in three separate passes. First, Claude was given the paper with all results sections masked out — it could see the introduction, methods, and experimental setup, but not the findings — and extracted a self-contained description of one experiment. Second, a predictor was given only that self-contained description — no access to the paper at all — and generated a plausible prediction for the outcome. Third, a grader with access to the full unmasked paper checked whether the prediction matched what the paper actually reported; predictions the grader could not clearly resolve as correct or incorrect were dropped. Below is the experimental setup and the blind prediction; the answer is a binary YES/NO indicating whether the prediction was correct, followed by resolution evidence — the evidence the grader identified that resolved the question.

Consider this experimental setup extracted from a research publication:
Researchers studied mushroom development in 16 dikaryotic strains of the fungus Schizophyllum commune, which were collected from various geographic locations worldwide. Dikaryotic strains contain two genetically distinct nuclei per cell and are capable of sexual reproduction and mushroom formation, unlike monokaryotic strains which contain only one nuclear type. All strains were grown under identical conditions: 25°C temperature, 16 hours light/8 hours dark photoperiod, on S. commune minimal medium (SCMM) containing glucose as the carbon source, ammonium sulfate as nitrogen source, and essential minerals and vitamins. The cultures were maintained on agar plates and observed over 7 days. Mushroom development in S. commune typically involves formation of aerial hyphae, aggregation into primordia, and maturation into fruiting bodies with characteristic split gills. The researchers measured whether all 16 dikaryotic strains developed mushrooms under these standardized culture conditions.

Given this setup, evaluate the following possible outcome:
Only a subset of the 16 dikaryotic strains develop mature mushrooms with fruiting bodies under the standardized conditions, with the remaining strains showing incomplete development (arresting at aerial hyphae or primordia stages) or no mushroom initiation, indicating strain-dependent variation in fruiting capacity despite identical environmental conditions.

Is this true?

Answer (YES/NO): YES